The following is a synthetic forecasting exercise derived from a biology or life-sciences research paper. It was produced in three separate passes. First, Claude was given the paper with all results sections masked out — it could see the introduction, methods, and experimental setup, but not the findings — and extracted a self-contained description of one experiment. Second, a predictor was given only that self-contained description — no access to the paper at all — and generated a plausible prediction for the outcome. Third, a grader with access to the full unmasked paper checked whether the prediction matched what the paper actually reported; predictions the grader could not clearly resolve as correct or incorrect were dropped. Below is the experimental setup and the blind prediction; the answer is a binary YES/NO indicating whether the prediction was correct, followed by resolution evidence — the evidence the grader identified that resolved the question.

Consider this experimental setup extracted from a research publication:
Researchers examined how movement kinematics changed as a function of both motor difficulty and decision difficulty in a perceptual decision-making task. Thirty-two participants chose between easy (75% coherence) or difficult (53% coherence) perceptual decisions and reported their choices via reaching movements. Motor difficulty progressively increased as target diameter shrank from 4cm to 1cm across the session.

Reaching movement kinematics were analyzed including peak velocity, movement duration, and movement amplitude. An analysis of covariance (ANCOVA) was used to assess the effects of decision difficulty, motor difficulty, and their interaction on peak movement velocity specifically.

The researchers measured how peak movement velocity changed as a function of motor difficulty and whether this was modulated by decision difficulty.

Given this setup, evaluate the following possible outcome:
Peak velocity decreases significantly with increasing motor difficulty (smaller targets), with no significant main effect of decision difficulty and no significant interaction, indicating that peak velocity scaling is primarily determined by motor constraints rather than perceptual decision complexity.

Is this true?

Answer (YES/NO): NO